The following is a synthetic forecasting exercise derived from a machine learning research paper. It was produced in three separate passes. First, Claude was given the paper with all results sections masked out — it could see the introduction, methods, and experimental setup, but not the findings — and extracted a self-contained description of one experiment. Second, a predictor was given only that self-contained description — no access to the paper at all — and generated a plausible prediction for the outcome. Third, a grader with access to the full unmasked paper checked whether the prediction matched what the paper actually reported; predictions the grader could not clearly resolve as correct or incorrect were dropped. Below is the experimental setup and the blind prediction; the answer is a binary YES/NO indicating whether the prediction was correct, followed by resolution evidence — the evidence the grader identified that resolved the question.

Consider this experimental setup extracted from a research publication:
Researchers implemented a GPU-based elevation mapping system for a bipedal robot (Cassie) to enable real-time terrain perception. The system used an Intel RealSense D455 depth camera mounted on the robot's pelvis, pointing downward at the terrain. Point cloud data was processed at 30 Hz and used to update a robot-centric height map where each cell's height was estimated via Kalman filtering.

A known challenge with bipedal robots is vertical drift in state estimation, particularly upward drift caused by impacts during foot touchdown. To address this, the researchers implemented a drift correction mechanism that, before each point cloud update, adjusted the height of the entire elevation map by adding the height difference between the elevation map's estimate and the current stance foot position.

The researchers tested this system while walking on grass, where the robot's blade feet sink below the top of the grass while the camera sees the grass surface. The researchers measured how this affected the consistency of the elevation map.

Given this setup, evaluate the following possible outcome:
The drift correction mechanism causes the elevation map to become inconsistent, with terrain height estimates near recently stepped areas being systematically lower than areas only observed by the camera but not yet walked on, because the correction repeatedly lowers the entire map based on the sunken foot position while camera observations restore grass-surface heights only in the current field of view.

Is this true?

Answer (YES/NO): YES